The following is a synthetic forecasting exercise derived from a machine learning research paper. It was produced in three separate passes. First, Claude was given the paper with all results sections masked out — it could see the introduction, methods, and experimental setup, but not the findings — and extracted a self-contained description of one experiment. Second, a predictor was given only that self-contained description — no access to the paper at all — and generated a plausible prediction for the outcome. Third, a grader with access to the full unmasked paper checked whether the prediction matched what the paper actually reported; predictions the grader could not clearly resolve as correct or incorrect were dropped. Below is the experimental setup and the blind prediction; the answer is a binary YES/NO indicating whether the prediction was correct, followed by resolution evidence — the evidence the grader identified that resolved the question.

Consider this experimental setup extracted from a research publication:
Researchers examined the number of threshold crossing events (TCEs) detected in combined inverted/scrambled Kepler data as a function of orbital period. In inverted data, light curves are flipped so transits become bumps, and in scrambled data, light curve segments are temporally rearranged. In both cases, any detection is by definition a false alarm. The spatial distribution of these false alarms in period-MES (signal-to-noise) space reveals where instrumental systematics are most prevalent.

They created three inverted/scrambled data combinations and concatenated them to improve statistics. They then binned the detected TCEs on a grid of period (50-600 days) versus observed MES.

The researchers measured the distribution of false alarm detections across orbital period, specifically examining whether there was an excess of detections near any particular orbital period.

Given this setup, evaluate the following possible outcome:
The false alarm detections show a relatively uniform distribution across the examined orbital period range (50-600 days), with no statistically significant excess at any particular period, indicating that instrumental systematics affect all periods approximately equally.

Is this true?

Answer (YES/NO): NO